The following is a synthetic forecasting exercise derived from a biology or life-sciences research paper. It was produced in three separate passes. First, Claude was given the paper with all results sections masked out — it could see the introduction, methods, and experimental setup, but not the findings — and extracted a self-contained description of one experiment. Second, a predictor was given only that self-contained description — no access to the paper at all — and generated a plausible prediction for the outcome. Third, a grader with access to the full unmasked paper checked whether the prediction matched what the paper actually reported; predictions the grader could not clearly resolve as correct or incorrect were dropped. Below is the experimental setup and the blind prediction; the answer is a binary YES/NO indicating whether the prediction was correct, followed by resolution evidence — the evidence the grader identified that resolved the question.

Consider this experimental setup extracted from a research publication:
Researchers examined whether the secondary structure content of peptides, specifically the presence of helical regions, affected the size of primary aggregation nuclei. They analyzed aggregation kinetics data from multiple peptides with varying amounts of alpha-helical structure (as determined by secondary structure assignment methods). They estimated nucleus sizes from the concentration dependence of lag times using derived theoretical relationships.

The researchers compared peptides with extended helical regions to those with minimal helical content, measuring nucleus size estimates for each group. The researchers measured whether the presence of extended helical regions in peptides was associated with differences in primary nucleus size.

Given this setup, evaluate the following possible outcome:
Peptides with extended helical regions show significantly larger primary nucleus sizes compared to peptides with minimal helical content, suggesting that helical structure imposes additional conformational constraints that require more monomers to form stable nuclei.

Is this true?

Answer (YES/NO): YES